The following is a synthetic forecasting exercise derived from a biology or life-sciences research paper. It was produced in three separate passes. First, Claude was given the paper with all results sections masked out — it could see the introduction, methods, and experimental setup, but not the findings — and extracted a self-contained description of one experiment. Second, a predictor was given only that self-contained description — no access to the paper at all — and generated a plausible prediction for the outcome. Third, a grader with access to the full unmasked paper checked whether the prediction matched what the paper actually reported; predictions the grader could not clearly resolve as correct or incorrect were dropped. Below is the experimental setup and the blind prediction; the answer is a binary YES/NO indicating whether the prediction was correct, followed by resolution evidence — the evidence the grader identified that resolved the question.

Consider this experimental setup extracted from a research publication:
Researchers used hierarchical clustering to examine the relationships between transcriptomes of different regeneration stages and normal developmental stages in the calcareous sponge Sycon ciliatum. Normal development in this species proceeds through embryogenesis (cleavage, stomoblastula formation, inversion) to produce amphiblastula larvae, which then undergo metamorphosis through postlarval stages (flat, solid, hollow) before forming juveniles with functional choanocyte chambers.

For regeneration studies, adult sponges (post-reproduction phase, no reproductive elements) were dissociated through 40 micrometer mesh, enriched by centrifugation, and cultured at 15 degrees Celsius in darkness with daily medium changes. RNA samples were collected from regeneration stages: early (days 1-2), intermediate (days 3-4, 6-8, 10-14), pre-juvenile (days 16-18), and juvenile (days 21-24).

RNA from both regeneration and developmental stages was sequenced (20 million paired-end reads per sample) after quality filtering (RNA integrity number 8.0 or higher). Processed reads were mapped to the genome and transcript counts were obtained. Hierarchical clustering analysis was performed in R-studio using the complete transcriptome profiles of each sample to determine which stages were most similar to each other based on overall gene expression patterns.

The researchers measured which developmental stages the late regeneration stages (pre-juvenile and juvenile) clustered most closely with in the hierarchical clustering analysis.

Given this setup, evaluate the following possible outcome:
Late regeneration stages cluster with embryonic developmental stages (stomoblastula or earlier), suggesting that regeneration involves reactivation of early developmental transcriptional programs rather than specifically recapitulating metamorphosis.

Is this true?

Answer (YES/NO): NO